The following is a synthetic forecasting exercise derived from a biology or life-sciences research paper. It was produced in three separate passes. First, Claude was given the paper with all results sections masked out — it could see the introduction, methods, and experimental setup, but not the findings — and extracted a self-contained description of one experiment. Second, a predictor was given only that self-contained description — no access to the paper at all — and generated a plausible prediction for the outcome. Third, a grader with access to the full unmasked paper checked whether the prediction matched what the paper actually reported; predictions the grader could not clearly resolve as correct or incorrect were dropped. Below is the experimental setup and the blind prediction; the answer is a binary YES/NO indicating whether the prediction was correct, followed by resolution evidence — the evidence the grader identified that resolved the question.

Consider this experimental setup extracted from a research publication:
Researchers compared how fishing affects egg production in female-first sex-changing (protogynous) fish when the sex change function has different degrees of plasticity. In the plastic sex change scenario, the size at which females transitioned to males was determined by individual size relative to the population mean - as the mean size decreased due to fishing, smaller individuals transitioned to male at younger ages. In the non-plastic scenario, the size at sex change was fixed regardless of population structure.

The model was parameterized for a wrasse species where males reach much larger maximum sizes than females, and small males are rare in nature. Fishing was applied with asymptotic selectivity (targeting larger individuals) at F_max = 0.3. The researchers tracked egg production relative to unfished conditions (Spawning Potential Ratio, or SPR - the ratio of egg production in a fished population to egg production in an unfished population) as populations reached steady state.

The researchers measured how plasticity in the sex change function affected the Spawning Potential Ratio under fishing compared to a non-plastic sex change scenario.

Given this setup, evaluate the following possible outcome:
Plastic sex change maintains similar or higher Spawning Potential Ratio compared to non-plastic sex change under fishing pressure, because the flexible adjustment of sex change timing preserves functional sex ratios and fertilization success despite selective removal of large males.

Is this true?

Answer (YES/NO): NO